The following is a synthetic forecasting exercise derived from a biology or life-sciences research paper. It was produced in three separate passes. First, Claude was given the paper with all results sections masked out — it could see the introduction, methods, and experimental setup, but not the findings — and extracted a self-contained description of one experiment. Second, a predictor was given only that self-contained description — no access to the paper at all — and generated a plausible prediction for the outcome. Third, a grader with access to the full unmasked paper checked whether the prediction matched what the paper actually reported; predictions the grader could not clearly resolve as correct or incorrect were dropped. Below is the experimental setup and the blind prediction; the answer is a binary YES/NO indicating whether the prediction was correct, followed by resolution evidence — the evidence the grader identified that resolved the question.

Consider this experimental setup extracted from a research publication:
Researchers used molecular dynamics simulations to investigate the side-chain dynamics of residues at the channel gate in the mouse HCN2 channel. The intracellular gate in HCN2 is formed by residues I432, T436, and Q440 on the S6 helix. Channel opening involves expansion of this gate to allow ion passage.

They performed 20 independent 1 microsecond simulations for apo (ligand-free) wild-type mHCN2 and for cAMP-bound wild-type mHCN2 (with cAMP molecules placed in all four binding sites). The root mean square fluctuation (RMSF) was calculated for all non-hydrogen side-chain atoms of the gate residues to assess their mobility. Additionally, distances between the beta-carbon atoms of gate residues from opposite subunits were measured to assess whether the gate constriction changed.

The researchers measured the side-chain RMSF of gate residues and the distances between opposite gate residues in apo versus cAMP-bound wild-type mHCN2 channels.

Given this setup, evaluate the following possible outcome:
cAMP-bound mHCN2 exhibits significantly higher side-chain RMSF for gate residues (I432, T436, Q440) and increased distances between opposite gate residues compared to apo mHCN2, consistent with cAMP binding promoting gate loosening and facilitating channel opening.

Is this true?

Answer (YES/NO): NO